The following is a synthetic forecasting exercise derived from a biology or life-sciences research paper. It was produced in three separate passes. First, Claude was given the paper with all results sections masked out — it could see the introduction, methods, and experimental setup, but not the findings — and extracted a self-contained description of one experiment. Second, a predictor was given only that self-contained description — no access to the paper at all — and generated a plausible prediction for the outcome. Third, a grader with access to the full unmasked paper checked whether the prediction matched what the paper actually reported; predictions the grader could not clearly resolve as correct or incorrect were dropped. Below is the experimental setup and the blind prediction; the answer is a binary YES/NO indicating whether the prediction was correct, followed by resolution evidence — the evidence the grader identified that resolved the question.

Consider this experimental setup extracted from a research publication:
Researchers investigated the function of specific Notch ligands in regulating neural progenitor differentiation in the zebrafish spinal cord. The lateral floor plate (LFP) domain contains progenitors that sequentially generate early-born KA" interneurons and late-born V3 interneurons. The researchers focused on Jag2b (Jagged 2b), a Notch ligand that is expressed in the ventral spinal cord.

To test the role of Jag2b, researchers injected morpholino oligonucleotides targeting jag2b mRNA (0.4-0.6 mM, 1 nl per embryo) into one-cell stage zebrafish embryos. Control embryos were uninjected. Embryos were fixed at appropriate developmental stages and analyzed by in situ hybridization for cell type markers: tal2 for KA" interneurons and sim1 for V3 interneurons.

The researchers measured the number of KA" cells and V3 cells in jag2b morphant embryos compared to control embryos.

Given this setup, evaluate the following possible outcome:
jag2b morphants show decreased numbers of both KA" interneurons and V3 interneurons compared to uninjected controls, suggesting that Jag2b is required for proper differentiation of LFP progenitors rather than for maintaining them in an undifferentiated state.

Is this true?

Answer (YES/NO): NO